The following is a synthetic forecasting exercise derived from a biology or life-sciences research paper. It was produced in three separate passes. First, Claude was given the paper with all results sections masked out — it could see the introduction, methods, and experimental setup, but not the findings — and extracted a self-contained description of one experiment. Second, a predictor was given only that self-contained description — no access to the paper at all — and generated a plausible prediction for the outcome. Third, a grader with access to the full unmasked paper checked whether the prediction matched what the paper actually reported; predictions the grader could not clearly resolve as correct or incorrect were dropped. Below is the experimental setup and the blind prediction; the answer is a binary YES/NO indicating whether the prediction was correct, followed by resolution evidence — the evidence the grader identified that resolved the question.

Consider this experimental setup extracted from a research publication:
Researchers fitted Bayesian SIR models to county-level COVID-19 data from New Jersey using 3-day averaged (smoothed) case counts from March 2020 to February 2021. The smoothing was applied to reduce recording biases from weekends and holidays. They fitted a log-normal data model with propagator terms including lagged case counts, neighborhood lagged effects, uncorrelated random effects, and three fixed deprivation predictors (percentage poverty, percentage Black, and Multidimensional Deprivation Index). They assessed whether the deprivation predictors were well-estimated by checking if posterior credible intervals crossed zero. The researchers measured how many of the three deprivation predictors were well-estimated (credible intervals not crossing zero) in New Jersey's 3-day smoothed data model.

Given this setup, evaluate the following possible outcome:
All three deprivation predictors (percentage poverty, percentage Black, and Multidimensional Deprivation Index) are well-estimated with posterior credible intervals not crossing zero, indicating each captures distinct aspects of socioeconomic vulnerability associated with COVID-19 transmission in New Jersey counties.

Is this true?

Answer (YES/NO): NO